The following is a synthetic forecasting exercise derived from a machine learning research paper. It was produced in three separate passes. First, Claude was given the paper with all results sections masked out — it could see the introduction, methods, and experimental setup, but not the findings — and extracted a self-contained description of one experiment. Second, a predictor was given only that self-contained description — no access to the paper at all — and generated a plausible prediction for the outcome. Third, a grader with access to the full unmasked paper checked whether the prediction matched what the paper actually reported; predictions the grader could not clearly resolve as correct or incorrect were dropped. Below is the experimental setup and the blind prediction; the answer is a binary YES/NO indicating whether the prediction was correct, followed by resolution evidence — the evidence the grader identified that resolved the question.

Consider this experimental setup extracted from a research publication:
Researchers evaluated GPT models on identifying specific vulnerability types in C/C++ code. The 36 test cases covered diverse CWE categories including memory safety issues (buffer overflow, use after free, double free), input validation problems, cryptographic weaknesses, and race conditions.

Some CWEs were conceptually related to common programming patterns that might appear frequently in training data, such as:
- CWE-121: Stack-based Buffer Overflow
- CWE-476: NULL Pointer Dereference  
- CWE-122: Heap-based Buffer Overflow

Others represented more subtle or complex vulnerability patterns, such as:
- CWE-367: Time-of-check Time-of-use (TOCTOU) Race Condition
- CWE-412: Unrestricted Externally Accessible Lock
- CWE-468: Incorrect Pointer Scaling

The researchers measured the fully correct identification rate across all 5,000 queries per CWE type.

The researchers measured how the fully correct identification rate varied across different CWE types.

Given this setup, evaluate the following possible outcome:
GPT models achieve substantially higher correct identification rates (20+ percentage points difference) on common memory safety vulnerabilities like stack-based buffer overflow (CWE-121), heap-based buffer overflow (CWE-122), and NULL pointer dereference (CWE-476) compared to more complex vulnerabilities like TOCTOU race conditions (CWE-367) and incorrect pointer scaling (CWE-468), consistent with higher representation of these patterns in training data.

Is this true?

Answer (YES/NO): NO